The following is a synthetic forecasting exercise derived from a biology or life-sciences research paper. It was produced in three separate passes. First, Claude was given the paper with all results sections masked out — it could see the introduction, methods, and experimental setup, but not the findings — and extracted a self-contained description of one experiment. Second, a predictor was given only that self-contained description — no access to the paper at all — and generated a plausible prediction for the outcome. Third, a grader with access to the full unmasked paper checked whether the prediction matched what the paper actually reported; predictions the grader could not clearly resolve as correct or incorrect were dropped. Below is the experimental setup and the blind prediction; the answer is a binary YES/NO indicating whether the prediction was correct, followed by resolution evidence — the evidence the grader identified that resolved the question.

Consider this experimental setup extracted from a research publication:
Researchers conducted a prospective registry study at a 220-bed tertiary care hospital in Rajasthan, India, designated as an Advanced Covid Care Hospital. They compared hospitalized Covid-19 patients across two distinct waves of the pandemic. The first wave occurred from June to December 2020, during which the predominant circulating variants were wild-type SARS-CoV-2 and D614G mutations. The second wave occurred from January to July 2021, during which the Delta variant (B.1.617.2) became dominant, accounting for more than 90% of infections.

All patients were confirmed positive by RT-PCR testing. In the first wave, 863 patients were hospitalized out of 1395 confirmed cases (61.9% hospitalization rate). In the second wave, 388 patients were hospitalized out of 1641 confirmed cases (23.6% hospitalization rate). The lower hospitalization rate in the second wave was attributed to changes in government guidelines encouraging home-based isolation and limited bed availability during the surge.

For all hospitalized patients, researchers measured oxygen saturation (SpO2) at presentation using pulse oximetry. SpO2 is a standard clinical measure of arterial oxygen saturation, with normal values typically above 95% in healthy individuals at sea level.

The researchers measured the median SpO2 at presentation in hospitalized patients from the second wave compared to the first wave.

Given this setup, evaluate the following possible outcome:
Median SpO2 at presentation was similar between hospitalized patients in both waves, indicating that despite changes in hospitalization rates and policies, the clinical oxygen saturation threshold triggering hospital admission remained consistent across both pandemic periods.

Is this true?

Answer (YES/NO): NO